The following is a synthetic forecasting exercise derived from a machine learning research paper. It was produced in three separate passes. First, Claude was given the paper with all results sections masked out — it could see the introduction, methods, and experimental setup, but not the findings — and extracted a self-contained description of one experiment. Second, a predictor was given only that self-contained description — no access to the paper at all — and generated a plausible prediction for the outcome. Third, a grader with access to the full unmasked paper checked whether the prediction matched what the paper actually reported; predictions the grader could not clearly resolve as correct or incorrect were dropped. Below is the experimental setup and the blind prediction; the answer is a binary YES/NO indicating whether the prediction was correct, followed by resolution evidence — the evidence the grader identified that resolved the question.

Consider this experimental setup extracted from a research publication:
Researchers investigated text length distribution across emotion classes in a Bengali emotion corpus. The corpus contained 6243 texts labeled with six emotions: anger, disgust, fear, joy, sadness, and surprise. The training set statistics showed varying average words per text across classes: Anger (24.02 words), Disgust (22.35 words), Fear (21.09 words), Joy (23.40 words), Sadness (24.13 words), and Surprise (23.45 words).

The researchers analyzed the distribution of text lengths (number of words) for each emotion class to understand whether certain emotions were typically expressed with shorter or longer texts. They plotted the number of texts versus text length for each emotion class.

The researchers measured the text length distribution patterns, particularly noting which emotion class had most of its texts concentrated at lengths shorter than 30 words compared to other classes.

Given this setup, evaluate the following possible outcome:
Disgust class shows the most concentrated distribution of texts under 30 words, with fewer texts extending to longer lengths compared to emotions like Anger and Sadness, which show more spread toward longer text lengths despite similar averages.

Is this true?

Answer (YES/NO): YES